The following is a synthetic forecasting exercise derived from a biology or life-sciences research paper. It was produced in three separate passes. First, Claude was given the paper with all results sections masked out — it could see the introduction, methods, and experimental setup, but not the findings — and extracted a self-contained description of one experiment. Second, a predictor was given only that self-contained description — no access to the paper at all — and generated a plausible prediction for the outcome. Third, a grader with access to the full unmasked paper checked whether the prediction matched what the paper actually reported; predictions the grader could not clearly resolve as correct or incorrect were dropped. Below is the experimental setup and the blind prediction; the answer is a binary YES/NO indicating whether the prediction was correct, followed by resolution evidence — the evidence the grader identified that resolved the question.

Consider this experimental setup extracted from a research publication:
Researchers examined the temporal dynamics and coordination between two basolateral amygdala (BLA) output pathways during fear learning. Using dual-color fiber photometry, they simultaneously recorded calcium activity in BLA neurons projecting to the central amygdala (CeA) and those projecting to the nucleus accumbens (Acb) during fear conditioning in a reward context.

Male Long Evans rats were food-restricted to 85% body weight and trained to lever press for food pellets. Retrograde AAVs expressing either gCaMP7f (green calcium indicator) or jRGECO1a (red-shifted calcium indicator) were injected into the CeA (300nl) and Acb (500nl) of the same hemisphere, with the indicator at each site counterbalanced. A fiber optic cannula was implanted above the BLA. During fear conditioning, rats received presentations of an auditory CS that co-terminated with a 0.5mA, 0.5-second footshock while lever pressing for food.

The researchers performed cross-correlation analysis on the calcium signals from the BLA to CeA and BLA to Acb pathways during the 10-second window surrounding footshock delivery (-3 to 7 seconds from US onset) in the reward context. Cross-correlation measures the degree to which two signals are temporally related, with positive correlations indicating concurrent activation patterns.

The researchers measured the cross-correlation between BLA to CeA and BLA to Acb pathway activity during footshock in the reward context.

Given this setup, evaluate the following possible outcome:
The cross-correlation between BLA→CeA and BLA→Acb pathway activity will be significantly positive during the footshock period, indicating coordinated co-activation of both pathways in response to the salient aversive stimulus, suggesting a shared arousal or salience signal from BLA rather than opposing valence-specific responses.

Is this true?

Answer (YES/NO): NO